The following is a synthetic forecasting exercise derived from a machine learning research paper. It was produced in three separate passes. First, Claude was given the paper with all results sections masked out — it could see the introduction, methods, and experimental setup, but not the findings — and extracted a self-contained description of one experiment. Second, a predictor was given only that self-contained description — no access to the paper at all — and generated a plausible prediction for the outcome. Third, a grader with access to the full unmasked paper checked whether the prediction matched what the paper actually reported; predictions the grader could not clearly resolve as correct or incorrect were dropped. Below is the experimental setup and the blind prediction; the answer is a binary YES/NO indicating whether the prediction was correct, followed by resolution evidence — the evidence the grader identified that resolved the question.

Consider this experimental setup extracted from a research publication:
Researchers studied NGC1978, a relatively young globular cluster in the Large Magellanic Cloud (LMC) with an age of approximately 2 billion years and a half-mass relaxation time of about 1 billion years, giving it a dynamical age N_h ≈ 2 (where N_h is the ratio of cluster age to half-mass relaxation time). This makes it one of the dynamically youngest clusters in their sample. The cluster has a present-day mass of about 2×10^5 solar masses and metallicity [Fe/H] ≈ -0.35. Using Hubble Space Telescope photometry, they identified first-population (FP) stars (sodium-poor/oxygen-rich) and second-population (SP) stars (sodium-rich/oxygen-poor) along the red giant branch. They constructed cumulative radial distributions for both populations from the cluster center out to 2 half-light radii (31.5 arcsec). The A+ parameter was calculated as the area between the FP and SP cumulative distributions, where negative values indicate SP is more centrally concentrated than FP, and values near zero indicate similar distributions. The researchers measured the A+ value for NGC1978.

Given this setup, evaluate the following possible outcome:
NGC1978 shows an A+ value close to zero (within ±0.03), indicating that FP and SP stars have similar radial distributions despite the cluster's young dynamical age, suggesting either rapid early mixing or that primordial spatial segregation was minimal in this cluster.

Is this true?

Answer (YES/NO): NO